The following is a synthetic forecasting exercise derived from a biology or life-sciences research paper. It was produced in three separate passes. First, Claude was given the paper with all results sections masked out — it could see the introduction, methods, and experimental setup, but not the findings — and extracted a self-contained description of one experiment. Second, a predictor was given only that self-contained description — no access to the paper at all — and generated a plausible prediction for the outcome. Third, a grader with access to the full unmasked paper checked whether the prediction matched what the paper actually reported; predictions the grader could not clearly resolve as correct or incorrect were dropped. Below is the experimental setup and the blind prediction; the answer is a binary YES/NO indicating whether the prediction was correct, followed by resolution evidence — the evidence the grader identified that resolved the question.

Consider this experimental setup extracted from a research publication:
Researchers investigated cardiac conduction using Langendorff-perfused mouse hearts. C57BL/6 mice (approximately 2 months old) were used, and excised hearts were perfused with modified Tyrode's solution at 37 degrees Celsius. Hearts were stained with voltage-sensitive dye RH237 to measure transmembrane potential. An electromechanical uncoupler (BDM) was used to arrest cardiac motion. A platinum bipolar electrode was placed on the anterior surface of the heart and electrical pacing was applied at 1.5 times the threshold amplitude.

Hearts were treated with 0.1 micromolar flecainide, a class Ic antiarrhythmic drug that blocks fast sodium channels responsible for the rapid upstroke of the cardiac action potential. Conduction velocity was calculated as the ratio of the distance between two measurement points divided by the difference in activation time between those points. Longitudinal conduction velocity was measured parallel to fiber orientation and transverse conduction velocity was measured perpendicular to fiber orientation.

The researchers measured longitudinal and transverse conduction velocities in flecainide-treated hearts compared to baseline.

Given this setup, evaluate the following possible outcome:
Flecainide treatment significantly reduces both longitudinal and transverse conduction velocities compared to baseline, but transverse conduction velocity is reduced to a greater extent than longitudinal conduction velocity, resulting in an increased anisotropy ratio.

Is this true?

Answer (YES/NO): NO